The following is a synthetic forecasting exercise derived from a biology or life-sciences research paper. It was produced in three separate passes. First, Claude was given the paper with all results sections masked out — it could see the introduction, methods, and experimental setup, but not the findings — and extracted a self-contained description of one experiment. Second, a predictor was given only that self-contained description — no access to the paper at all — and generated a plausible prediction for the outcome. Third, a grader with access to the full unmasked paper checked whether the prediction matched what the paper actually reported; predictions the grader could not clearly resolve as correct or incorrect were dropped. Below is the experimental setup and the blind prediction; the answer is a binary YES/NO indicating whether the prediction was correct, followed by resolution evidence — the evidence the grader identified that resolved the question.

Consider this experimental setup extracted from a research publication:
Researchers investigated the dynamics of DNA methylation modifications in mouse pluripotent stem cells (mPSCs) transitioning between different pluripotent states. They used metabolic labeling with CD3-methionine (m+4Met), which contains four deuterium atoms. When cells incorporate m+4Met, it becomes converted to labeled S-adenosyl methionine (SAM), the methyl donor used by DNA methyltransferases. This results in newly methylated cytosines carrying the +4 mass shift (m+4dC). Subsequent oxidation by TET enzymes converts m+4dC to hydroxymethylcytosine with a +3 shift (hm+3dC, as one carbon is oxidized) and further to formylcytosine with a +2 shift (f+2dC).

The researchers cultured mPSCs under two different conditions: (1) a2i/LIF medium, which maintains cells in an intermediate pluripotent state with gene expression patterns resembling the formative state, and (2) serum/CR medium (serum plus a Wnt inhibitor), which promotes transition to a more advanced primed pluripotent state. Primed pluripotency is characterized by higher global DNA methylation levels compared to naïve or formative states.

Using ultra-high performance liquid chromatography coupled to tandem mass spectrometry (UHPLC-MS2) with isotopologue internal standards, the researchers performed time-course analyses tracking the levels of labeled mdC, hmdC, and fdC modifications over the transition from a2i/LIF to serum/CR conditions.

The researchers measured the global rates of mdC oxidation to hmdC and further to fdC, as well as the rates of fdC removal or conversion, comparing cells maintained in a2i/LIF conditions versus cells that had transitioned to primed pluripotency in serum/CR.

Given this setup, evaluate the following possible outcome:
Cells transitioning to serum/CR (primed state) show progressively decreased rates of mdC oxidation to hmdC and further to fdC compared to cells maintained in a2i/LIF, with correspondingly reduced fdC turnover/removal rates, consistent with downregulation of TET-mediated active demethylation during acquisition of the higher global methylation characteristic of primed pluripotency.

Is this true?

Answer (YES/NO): YES